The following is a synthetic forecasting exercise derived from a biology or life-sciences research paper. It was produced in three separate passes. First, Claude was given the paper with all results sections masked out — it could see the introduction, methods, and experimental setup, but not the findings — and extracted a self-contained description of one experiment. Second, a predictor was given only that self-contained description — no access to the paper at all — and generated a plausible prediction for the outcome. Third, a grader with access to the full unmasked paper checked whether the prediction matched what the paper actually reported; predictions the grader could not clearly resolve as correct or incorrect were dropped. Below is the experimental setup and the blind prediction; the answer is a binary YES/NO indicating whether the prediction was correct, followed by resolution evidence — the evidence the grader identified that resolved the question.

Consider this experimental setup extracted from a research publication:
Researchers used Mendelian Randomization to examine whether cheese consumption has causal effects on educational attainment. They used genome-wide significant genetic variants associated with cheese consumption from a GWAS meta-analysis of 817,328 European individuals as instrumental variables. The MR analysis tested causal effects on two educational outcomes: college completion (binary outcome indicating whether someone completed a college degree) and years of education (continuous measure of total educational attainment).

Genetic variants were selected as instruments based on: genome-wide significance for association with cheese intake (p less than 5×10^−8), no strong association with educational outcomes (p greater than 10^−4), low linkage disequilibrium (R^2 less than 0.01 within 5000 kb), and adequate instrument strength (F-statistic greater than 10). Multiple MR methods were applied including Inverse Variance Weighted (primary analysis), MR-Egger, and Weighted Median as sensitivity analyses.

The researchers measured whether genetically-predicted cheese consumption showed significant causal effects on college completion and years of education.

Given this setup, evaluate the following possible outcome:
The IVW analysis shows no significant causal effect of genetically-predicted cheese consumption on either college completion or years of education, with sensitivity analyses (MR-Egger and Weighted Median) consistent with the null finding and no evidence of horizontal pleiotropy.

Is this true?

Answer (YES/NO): NO